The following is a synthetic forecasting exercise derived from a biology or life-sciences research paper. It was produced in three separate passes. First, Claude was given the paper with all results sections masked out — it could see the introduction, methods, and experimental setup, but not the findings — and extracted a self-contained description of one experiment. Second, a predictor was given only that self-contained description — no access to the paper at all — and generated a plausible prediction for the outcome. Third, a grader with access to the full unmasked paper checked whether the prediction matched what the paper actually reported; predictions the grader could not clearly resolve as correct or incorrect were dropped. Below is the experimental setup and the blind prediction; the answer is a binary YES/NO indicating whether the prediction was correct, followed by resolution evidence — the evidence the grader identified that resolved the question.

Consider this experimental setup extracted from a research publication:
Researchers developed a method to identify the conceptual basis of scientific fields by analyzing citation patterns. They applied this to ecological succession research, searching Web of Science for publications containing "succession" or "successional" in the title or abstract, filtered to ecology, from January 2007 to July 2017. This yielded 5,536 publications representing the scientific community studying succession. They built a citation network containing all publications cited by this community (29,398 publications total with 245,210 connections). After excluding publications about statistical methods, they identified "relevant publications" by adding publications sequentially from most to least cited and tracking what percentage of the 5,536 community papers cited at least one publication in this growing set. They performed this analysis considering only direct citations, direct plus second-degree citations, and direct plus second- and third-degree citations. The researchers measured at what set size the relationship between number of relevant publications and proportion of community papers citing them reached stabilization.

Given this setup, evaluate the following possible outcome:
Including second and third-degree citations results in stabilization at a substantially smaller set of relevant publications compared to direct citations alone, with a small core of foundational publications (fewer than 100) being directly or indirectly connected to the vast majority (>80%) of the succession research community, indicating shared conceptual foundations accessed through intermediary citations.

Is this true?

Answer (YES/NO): NO